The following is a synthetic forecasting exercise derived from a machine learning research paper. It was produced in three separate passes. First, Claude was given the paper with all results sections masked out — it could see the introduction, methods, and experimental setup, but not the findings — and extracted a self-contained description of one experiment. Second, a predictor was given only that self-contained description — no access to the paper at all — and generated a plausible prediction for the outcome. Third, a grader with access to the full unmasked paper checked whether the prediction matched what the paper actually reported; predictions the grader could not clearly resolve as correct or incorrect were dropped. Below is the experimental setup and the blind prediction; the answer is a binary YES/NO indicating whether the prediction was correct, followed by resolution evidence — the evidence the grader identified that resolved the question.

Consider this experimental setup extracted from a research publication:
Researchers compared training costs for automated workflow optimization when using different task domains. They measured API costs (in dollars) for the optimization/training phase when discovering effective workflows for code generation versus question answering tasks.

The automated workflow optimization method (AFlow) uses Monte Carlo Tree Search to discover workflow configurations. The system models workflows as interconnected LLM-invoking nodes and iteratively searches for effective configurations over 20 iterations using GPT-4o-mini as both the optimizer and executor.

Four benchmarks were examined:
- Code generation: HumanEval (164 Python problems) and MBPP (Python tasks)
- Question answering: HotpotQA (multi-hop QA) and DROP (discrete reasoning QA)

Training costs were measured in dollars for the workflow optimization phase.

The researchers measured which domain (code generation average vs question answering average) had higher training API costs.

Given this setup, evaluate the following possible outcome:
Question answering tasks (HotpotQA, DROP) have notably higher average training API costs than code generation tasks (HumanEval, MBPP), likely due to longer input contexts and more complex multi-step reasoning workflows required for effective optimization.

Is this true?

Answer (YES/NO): YES